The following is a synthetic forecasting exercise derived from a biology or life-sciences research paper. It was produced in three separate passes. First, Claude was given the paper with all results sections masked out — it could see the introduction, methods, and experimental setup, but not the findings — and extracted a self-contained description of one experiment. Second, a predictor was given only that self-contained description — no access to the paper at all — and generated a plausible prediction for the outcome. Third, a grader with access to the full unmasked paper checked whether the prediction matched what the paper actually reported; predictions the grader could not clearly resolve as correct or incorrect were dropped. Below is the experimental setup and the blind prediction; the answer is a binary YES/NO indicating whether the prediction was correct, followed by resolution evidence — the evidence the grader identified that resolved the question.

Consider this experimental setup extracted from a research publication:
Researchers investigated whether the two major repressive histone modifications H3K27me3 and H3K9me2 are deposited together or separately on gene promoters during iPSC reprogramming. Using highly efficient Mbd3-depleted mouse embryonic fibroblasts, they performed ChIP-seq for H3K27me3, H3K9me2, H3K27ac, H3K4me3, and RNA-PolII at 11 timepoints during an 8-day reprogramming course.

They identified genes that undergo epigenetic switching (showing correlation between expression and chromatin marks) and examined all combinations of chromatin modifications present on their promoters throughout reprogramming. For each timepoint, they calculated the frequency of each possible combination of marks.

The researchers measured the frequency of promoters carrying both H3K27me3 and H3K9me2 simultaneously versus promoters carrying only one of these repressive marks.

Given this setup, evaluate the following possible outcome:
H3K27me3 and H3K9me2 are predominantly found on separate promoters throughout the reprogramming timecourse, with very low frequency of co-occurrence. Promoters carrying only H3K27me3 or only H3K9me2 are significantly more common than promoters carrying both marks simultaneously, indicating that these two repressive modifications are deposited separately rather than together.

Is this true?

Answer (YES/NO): YES